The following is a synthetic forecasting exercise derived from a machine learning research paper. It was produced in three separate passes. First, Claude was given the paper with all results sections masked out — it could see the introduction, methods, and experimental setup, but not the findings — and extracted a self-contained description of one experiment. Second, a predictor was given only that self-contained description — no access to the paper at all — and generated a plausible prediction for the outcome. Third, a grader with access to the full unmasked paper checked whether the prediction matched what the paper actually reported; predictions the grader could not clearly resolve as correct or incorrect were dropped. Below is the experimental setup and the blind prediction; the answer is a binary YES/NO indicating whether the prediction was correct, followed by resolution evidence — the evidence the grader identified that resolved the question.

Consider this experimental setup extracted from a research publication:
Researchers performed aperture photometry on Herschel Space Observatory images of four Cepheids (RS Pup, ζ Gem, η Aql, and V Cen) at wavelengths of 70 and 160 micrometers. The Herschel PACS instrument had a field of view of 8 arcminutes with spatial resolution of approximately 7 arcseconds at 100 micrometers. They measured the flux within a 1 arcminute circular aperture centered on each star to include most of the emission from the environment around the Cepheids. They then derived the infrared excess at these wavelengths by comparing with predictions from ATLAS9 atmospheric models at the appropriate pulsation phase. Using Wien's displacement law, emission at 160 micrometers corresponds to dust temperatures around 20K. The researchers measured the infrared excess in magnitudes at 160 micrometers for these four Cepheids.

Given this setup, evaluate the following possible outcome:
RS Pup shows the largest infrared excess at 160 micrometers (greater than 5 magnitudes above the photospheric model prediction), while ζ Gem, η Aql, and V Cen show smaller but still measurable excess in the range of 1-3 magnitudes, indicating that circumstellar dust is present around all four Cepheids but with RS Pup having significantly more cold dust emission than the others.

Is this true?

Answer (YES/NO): NO